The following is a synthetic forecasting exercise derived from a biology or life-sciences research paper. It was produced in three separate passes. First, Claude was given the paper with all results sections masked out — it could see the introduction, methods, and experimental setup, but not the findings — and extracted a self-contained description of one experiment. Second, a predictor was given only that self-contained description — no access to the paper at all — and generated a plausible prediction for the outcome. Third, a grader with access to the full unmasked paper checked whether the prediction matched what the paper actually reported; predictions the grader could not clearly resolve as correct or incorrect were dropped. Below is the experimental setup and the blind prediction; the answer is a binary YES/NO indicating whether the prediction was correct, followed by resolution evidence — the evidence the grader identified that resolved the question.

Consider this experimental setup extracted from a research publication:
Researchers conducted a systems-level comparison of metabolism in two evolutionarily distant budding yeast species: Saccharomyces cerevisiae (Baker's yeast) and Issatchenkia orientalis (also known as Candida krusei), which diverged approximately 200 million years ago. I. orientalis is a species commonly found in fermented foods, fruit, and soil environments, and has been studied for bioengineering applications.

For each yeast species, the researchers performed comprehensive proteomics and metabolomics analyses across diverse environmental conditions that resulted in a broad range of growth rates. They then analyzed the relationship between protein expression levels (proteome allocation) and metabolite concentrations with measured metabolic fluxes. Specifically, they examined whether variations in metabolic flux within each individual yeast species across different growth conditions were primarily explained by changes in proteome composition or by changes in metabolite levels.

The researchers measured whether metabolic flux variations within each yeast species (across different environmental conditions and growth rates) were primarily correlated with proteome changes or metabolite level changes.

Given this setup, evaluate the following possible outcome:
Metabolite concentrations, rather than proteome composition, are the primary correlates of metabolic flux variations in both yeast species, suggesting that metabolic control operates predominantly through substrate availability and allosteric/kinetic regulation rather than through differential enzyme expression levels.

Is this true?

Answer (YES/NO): YES